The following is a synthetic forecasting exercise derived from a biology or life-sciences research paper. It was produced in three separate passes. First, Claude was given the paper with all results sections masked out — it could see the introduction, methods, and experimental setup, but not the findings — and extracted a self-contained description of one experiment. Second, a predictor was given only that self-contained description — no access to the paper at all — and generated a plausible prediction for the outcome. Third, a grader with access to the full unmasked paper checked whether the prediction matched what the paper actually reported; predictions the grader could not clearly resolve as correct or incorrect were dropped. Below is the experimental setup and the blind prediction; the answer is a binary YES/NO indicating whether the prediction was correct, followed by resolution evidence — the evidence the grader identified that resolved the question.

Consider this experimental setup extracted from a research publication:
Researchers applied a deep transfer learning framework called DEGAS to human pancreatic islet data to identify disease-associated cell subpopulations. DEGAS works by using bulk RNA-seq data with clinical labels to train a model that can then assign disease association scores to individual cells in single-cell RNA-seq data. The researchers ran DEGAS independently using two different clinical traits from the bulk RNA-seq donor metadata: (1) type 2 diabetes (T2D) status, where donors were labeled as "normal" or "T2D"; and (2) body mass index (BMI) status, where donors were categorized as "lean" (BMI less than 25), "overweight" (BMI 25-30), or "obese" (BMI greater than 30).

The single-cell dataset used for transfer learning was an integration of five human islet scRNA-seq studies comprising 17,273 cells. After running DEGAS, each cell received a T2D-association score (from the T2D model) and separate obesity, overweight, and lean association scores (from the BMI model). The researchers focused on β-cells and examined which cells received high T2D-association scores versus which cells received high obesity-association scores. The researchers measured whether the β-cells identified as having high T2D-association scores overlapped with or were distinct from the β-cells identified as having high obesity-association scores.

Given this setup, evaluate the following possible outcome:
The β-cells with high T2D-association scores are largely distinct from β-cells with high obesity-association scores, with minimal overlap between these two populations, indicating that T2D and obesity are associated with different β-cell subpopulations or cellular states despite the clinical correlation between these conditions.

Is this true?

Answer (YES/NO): NO